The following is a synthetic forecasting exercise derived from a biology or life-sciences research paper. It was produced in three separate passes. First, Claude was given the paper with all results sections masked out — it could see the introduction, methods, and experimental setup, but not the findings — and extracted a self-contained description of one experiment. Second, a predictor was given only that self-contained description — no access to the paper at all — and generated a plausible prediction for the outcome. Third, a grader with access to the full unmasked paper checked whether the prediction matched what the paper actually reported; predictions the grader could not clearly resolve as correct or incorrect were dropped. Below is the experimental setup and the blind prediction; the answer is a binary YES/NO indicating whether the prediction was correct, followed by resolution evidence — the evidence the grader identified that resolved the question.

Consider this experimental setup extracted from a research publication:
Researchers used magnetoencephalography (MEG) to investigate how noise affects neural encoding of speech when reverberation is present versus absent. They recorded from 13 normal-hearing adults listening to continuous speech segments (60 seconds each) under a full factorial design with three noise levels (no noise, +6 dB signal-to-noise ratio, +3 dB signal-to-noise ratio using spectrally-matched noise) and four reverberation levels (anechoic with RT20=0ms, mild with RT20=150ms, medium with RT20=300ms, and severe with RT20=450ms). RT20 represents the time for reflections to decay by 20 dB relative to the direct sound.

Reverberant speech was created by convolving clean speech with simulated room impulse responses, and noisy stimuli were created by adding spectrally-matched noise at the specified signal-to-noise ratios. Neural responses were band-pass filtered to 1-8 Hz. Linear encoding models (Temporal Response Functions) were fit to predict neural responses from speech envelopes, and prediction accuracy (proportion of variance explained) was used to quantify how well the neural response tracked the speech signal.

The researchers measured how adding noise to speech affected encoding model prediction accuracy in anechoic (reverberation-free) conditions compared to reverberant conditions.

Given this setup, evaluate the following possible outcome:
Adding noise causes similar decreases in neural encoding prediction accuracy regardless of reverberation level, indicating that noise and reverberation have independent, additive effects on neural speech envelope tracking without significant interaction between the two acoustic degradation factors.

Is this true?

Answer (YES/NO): NO